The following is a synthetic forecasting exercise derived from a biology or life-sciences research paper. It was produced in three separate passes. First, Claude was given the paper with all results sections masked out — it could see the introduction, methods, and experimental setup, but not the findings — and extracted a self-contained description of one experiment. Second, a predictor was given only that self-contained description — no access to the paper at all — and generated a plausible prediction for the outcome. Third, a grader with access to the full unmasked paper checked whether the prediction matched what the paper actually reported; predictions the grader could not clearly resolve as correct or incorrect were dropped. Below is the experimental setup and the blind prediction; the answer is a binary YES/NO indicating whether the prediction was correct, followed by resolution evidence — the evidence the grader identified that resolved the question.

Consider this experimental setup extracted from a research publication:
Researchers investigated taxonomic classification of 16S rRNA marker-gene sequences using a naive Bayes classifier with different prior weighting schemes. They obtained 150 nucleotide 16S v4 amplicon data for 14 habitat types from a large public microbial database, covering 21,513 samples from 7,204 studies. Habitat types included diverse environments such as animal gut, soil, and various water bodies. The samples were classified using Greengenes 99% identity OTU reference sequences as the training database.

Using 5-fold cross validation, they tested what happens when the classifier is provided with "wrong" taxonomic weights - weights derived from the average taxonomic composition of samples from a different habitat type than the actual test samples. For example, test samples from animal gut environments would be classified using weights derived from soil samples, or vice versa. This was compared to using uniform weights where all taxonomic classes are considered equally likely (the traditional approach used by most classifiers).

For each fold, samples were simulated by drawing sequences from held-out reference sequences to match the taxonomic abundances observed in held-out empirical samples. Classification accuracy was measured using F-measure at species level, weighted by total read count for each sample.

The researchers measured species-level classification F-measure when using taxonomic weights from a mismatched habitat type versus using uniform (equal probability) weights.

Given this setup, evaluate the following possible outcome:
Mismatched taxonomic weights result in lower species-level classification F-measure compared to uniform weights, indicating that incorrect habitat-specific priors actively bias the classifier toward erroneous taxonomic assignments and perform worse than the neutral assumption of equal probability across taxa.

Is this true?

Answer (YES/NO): NO